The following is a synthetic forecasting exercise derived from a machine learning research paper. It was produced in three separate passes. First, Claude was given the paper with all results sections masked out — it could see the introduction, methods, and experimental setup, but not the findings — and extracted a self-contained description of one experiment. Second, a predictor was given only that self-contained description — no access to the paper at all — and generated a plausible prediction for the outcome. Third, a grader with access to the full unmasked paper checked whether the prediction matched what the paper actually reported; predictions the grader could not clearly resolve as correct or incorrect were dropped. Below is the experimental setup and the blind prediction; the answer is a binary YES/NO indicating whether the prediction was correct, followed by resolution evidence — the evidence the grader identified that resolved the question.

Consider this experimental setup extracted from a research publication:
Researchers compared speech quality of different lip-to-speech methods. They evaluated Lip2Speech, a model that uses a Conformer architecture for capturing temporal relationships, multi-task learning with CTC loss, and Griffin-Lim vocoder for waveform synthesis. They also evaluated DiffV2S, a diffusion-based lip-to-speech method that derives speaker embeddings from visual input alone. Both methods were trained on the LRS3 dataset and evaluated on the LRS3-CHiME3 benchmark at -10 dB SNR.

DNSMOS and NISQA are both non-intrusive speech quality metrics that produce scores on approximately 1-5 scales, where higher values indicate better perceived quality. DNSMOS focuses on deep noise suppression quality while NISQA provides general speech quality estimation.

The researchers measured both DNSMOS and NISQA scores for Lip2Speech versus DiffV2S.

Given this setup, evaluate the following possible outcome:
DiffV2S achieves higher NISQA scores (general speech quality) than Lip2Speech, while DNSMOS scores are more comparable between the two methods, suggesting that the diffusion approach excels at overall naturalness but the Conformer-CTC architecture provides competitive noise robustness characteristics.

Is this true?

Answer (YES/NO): NO